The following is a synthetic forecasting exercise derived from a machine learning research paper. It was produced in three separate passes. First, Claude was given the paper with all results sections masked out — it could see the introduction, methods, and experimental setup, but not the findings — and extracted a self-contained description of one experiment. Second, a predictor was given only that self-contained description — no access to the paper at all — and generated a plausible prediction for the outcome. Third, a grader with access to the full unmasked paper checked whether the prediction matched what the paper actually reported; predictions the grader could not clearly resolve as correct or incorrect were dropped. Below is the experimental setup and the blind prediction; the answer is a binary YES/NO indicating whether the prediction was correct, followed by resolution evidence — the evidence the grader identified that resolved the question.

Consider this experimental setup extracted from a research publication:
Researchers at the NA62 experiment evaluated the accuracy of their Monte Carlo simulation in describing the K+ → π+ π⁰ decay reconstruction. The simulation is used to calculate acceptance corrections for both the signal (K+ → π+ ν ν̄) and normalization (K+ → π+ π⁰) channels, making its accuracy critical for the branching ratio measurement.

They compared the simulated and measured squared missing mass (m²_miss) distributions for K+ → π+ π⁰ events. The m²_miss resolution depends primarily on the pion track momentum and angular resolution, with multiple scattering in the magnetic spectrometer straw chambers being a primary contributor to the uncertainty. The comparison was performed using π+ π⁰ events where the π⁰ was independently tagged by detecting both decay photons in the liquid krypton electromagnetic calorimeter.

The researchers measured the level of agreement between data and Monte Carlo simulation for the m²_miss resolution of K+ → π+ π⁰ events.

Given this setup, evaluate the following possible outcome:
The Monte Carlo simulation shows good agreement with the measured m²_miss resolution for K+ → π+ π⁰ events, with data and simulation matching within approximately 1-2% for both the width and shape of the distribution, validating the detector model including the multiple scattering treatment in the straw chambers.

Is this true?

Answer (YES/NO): NO